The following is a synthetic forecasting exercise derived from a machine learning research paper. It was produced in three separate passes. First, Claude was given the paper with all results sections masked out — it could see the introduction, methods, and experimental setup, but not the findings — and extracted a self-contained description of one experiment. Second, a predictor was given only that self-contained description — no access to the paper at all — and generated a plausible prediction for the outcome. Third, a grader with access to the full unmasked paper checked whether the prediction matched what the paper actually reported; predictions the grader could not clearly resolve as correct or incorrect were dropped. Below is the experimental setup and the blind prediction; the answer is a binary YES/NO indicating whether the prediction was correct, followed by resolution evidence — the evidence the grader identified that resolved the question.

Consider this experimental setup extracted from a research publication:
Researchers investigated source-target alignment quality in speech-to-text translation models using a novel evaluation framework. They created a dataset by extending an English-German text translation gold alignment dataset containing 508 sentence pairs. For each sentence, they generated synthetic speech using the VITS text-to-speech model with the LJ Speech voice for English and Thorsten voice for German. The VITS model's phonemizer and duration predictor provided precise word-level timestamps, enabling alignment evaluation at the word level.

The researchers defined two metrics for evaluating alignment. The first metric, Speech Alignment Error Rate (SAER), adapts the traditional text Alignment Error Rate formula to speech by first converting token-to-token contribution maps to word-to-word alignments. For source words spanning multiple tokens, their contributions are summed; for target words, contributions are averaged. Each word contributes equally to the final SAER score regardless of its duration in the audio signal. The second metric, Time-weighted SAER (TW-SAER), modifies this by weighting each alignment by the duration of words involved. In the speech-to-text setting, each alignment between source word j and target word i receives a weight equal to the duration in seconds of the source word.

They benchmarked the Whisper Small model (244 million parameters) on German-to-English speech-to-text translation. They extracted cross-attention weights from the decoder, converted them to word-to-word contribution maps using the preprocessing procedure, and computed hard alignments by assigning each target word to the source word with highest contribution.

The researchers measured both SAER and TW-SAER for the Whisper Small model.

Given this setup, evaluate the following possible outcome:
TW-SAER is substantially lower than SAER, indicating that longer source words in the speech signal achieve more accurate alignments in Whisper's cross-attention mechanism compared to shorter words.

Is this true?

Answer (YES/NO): NO